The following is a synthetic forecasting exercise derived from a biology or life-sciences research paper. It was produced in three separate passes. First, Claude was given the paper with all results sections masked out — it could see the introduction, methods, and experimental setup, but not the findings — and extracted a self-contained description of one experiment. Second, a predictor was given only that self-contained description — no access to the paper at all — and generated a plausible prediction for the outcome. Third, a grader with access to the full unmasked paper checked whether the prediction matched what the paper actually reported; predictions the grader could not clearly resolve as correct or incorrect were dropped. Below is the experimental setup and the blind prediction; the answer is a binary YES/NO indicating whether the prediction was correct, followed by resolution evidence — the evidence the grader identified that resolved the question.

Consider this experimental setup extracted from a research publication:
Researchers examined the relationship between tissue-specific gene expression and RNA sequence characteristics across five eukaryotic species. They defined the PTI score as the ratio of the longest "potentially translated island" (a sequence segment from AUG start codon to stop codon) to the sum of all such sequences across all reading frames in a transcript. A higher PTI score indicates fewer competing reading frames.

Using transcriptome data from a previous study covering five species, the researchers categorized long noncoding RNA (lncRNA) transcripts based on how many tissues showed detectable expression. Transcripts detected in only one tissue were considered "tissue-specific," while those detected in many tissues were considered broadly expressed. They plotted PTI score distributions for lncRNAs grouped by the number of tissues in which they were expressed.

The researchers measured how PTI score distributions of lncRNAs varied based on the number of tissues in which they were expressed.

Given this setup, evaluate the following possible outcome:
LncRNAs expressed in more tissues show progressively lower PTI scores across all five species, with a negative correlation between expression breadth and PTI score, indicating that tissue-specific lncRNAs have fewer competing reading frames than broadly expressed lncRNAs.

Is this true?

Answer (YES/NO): YES